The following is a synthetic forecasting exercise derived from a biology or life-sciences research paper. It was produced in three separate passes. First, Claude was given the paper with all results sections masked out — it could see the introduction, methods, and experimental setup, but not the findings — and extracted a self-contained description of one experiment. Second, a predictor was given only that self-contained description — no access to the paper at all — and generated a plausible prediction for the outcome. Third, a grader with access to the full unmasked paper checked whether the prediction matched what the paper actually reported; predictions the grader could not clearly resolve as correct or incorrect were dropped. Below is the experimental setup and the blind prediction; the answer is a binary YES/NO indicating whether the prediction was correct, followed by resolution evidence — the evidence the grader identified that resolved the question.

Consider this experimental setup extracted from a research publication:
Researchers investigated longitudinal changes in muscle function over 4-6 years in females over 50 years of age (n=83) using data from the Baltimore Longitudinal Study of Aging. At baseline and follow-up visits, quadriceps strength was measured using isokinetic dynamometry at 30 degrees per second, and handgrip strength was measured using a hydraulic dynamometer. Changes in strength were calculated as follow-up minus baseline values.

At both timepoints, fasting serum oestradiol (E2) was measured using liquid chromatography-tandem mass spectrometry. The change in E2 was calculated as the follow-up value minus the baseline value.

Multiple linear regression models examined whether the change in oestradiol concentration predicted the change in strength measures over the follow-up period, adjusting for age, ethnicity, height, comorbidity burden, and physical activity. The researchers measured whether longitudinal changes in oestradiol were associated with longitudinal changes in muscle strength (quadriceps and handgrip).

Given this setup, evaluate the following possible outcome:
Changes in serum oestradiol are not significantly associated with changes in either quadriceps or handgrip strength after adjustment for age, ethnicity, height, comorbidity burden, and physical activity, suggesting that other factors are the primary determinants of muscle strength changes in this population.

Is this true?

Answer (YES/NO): NO